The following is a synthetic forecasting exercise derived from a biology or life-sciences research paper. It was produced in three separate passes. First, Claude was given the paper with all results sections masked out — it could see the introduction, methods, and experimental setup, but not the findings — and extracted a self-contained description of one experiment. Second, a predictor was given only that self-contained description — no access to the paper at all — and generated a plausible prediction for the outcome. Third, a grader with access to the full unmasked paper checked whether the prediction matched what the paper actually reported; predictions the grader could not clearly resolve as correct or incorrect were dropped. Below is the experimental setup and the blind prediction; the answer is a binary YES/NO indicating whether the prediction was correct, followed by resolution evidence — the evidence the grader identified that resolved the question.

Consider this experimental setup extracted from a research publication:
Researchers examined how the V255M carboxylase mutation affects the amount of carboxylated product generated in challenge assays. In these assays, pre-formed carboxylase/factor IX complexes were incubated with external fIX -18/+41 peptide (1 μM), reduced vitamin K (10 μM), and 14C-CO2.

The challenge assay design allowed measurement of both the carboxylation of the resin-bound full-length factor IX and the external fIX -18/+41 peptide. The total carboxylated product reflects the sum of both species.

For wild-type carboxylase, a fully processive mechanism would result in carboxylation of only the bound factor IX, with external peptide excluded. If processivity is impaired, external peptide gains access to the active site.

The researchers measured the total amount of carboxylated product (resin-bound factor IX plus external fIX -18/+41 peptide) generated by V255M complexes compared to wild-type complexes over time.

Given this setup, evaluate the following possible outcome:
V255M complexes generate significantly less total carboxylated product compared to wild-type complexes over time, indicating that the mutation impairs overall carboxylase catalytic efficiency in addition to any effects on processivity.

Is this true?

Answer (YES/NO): NO